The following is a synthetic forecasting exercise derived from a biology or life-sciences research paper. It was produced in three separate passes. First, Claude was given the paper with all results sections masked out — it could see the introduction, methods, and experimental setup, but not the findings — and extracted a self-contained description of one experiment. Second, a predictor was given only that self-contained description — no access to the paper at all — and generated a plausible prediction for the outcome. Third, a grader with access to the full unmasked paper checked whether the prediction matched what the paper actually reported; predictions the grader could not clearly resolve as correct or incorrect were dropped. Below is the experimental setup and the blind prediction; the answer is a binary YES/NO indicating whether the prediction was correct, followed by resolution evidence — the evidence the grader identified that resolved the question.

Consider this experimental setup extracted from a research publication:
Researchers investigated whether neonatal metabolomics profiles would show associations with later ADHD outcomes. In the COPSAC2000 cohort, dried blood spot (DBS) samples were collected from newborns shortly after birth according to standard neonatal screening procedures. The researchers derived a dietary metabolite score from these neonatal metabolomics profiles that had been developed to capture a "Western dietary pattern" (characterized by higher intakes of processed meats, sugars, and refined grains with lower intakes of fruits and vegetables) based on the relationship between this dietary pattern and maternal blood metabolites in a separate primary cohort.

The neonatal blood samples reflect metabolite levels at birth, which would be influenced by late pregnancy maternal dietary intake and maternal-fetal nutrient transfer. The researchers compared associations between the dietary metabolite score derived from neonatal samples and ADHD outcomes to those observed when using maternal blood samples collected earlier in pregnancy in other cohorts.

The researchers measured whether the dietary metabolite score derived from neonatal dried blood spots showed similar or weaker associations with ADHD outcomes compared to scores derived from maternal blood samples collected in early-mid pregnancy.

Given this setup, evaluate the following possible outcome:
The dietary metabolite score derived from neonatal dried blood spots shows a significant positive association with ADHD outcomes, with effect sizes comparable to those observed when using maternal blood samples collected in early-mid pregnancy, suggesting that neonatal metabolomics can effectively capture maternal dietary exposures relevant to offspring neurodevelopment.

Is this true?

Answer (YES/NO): NO